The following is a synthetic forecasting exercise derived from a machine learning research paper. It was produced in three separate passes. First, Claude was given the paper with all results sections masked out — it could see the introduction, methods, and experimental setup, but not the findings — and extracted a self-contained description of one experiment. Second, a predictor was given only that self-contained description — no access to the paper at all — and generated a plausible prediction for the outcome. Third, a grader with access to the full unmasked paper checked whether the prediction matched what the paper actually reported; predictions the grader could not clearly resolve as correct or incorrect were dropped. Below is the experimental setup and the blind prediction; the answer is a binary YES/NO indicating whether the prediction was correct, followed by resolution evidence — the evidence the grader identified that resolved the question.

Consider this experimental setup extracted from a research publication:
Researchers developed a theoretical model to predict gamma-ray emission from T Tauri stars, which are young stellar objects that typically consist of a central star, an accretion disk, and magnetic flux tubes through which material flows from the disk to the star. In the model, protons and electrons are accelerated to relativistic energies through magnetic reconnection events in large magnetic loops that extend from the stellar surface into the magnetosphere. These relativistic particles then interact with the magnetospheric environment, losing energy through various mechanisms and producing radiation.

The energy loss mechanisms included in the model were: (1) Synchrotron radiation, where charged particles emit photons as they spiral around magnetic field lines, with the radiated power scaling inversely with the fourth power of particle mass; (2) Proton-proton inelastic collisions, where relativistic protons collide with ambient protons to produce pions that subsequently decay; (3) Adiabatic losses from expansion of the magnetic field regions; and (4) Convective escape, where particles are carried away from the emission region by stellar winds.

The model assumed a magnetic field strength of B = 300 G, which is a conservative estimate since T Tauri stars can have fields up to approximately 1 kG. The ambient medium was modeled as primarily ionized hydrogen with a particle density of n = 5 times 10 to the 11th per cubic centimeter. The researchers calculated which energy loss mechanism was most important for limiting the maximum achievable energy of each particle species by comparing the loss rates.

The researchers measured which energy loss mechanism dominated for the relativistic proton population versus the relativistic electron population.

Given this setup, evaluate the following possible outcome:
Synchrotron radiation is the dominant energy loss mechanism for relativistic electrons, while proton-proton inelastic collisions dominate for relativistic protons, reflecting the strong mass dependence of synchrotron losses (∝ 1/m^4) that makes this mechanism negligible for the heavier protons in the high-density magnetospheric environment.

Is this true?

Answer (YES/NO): YES